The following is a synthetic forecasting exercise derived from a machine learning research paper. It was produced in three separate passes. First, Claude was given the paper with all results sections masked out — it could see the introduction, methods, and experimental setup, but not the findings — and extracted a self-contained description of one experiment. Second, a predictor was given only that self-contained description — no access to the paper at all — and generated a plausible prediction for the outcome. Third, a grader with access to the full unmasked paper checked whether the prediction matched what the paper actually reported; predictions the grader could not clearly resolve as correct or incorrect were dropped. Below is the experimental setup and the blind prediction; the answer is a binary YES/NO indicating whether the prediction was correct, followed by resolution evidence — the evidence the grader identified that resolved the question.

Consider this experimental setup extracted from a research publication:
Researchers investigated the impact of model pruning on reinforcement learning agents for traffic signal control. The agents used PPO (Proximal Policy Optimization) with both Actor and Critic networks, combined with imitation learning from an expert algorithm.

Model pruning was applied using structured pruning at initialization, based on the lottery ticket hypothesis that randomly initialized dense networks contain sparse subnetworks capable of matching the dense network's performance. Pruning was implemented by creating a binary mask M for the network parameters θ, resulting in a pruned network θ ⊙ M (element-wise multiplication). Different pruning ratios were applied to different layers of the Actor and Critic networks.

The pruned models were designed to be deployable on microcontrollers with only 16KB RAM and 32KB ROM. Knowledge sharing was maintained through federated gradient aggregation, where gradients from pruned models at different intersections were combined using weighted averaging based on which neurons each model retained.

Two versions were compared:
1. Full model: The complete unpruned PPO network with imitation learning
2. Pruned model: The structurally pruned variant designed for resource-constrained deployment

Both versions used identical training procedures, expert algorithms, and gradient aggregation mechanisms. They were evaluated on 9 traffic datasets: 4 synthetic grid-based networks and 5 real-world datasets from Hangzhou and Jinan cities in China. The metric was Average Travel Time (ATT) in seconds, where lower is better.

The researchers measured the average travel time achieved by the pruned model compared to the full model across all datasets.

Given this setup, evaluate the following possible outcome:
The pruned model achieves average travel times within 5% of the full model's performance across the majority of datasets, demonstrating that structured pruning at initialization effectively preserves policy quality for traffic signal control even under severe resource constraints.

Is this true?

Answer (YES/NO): YES